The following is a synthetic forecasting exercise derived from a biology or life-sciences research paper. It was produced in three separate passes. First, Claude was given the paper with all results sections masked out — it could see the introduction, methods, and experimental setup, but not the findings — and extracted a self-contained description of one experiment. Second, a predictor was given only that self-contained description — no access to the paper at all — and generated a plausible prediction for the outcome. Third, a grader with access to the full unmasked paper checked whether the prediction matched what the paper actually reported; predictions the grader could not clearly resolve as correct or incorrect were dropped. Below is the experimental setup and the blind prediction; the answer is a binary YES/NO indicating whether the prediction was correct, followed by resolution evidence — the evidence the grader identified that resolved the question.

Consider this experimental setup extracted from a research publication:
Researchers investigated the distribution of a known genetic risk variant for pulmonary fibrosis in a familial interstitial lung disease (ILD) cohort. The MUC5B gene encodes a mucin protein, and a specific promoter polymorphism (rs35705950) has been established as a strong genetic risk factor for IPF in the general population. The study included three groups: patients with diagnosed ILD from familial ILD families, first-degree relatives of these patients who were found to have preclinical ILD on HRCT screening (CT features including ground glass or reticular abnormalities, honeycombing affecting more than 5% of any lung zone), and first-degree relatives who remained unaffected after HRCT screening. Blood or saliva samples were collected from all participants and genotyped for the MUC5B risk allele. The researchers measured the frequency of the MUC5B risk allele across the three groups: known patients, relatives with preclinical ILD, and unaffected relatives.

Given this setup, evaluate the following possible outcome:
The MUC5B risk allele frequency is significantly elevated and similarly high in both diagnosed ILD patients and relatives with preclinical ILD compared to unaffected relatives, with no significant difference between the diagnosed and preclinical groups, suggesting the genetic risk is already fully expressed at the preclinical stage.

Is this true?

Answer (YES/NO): NO